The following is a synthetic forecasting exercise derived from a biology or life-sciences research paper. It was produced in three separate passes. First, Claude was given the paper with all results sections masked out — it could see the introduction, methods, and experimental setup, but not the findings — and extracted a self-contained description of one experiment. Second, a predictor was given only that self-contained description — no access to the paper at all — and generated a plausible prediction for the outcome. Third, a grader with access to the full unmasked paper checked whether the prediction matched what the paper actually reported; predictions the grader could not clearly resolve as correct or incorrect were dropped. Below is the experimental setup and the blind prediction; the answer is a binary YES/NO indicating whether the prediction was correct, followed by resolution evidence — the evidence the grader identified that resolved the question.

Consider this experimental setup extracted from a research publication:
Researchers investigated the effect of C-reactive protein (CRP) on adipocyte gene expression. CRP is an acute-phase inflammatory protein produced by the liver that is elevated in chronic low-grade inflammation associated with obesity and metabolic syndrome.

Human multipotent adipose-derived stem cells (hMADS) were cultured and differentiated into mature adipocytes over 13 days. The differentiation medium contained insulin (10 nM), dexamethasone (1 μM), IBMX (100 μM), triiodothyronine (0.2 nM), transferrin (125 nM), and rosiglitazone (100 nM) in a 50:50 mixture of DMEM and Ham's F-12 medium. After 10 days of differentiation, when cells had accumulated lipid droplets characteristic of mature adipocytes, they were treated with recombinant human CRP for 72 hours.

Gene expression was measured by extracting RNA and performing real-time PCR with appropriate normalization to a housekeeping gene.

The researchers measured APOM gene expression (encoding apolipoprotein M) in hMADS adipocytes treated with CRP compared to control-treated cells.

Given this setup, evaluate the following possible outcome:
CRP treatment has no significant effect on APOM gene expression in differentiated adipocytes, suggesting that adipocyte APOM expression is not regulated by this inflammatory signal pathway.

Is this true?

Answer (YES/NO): NO